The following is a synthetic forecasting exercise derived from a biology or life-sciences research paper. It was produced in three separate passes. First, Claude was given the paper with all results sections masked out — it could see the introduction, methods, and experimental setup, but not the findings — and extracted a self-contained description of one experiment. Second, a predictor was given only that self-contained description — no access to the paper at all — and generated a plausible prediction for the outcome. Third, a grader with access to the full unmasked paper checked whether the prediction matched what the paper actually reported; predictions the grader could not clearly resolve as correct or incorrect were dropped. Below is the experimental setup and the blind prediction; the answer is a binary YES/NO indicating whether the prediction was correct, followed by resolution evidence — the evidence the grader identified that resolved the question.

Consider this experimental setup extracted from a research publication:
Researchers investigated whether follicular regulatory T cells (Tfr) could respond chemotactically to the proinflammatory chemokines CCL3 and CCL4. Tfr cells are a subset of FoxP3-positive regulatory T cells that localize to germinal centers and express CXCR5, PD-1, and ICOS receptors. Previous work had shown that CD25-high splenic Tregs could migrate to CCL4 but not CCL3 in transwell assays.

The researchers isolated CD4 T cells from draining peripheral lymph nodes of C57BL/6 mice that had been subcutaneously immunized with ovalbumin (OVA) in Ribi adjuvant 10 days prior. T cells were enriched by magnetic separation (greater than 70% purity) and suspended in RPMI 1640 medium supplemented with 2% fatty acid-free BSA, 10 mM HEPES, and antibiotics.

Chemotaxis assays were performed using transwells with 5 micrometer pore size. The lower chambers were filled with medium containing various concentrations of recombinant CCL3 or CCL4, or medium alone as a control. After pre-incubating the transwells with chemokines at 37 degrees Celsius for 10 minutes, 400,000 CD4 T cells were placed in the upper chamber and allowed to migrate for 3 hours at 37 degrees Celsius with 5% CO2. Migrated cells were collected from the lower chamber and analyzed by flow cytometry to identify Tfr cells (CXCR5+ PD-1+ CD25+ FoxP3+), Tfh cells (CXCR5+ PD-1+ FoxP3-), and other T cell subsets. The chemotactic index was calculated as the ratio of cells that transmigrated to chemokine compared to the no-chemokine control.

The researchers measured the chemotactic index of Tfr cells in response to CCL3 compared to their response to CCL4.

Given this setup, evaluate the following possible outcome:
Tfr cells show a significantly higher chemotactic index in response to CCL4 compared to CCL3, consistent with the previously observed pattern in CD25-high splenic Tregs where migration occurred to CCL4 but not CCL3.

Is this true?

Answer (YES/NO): NO